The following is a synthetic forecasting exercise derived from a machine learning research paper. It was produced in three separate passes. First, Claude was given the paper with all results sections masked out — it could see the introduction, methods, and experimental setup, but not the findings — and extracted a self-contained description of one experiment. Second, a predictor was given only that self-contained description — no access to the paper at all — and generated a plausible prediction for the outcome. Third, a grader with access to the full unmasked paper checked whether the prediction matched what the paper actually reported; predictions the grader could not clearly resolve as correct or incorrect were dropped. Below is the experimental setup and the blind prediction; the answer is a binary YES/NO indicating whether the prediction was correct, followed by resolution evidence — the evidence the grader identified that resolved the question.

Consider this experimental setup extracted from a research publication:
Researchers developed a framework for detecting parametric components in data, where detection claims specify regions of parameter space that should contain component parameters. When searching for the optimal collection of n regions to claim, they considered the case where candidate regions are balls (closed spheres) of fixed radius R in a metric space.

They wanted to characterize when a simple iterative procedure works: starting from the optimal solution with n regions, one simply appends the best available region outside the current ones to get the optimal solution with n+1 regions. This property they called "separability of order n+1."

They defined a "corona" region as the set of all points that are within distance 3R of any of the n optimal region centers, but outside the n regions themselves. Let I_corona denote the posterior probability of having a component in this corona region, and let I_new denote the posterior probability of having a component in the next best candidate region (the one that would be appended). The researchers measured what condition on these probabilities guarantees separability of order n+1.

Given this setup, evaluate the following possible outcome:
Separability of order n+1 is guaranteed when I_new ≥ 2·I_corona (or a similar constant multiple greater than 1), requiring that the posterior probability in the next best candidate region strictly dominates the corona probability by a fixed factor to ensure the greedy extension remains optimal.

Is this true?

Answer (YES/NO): NO